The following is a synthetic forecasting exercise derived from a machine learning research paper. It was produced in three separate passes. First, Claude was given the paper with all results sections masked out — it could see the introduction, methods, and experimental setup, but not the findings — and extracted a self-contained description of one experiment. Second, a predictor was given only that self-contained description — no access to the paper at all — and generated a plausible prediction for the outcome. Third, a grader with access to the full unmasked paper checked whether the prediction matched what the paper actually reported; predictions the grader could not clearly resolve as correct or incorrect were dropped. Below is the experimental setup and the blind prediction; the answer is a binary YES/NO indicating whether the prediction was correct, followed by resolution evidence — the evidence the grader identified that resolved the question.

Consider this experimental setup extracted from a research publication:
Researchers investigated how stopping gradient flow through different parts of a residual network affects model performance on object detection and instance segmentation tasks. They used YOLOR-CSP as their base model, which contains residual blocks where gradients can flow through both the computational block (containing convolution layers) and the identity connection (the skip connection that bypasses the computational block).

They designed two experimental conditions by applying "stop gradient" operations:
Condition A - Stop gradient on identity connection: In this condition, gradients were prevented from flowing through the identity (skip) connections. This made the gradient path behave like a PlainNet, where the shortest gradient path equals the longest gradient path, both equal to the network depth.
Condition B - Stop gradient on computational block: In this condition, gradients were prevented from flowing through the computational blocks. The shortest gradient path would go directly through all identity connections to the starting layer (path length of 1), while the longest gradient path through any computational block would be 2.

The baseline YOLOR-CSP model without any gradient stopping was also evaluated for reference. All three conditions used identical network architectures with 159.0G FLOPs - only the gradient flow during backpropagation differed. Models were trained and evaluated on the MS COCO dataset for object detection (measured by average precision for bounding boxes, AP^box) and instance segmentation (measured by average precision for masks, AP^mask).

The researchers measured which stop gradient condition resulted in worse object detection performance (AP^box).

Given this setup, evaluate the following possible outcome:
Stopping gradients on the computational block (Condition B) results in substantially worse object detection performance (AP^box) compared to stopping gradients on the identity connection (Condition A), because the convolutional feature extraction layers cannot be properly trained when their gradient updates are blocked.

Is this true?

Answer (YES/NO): NO